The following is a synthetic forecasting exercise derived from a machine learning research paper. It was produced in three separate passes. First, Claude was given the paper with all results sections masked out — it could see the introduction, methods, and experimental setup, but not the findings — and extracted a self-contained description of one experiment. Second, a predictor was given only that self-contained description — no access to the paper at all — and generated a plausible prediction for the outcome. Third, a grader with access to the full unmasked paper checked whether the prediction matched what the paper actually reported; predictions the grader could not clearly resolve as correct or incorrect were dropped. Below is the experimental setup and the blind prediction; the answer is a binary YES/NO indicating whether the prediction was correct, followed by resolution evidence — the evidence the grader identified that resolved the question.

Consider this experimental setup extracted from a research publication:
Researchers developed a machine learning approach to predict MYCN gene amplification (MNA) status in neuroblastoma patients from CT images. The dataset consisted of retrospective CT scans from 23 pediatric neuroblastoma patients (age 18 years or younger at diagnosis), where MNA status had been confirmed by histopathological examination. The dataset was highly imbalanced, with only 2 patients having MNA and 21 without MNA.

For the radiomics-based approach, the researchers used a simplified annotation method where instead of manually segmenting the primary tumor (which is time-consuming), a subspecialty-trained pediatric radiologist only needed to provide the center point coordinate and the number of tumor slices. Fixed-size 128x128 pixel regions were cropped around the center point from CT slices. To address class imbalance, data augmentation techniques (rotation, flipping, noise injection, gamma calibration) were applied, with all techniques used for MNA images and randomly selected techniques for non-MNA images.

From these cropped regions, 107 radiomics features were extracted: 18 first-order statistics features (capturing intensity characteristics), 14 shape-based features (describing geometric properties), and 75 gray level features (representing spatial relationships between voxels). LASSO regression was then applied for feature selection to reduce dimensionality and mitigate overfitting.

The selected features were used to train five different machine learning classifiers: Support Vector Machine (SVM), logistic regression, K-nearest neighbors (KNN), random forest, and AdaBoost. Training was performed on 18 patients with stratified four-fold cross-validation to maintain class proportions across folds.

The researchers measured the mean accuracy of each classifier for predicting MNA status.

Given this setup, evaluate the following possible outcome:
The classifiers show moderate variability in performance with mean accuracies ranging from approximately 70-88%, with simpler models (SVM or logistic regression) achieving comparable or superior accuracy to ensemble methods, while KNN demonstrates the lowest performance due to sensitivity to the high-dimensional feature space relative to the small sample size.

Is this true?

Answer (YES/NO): NO